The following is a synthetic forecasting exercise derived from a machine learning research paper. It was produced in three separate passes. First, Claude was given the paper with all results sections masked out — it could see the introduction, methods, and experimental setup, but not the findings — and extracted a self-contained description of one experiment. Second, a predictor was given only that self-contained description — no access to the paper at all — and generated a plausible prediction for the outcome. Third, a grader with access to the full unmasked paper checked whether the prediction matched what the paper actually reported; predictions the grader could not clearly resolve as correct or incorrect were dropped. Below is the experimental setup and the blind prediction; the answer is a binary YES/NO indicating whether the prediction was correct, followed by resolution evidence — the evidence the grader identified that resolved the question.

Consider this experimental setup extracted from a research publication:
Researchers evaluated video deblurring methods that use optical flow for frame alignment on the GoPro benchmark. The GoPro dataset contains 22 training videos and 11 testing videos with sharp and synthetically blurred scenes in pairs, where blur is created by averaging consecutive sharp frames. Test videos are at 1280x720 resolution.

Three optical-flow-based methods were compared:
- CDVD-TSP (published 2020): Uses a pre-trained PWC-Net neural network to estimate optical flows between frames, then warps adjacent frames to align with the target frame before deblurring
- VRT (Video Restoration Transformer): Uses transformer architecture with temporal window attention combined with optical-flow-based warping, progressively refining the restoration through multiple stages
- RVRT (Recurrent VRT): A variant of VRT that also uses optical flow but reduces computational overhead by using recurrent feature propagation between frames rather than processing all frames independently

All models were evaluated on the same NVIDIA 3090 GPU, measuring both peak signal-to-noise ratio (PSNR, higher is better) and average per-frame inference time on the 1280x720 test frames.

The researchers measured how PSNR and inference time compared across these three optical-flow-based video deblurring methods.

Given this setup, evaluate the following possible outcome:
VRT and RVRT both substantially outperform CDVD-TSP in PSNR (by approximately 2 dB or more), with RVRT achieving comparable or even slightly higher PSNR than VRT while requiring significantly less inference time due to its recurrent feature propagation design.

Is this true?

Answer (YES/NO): YES